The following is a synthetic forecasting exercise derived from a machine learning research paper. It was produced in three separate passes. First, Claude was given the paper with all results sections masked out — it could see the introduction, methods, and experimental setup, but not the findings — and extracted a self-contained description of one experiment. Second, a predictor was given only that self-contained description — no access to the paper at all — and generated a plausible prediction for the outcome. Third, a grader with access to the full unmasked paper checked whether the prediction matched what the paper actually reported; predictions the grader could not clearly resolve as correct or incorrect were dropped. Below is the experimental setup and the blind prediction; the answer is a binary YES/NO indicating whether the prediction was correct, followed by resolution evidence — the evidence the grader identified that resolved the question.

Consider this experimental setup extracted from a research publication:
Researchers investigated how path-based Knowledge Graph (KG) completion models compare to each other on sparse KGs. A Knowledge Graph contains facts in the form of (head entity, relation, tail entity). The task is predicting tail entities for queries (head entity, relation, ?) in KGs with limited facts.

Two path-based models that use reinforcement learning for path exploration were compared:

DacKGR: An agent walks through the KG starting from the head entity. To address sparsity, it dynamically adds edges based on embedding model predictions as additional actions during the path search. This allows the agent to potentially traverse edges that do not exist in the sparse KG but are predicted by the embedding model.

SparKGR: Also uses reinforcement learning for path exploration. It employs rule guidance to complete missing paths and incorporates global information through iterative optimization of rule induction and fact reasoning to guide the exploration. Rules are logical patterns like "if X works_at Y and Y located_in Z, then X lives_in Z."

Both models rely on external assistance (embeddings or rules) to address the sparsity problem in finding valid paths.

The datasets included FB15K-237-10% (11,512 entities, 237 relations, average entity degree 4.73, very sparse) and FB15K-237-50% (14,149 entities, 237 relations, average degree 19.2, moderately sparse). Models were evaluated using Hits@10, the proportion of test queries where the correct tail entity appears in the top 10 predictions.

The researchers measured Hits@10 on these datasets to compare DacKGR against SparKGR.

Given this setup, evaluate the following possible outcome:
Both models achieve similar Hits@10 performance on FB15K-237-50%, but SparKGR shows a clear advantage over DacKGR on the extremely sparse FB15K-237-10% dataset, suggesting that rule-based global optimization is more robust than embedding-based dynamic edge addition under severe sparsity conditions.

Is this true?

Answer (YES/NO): NO